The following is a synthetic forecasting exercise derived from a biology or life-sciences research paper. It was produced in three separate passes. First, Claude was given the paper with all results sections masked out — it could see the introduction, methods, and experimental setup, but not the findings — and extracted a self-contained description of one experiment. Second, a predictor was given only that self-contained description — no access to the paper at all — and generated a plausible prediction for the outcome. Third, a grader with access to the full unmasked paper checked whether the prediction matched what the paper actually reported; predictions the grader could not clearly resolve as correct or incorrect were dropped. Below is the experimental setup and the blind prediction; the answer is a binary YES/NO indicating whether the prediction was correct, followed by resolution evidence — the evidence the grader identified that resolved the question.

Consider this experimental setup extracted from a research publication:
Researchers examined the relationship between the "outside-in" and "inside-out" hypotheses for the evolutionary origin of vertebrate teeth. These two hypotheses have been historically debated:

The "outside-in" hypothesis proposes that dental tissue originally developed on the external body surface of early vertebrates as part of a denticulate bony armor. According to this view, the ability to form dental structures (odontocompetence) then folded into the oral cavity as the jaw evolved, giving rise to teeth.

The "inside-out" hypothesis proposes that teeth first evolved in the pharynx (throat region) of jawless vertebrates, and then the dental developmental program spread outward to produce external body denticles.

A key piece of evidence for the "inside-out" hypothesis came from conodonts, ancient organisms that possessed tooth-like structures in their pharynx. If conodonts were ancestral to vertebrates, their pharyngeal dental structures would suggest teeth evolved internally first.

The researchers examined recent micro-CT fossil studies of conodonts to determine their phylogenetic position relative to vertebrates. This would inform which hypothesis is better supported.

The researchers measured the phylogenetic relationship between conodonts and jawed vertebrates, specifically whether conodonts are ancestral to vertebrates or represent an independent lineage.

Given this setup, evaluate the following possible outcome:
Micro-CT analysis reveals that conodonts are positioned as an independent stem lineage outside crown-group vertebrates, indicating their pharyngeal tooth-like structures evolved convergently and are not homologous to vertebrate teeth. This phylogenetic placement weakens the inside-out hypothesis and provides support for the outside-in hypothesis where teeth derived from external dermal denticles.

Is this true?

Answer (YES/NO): YES